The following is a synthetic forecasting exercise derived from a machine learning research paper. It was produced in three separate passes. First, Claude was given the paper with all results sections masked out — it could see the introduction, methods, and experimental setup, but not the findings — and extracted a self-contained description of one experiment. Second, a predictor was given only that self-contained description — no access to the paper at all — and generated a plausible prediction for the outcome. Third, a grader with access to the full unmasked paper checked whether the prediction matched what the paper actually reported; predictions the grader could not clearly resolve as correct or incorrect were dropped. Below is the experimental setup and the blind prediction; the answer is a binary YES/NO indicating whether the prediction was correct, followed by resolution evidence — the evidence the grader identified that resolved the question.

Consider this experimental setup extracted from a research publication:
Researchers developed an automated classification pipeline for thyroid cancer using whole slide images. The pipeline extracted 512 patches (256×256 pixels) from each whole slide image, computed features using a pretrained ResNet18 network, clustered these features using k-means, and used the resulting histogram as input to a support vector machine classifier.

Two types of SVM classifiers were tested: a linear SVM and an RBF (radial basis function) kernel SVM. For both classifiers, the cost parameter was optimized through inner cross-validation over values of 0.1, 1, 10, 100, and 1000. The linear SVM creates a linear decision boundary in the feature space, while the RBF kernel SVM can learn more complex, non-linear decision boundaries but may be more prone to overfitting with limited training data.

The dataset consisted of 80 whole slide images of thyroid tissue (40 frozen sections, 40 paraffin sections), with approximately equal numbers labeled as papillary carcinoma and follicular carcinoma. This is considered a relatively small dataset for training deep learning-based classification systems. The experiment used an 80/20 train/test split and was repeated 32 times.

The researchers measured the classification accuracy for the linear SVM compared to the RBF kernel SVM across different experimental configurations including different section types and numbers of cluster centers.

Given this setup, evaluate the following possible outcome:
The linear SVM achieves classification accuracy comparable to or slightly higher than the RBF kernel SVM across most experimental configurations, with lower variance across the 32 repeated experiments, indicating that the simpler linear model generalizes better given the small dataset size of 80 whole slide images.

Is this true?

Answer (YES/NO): NO